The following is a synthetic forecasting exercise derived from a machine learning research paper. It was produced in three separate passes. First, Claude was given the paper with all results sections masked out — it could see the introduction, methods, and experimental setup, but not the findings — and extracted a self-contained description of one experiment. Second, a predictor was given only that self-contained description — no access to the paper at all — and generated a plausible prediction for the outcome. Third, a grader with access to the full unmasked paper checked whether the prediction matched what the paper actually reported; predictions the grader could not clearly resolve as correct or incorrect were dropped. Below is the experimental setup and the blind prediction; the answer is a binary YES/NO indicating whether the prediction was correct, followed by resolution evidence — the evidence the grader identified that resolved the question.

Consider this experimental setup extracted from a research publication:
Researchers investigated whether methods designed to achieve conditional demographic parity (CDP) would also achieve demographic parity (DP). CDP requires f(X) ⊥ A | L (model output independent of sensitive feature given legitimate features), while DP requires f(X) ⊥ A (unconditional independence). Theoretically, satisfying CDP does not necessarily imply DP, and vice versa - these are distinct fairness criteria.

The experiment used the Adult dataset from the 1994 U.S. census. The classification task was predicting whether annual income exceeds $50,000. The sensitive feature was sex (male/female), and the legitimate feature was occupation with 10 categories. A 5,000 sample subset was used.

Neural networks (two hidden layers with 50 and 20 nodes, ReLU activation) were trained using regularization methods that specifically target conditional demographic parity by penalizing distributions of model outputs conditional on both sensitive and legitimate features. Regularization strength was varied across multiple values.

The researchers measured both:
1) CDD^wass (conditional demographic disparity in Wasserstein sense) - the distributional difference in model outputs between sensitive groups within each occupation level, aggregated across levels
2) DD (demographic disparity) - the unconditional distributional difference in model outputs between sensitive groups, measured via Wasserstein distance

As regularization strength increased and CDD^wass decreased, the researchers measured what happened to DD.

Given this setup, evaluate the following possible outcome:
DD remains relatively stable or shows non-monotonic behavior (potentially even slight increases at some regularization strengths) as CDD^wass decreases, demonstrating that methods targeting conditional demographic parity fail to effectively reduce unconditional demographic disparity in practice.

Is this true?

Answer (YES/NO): YES